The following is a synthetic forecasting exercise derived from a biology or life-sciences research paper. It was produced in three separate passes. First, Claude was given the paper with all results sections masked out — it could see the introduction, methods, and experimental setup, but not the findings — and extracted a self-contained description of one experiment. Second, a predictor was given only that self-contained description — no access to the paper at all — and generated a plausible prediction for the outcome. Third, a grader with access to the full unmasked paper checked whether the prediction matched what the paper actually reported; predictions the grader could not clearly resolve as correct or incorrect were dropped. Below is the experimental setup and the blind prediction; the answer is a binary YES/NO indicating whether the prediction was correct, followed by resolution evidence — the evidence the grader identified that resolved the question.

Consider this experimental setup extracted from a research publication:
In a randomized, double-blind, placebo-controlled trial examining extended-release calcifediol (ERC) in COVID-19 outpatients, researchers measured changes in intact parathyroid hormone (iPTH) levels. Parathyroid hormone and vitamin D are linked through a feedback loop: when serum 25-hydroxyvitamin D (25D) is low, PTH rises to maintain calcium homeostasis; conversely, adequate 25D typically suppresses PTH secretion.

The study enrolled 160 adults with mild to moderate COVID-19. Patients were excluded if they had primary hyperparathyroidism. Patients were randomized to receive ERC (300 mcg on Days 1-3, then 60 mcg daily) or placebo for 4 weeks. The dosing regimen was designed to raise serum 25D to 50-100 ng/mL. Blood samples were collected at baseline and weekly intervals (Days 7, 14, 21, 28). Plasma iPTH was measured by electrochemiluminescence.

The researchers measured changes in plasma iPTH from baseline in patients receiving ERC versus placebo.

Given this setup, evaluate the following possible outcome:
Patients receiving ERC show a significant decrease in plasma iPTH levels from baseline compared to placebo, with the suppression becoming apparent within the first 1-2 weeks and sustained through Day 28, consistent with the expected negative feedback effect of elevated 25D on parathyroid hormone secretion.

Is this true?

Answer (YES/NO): NO